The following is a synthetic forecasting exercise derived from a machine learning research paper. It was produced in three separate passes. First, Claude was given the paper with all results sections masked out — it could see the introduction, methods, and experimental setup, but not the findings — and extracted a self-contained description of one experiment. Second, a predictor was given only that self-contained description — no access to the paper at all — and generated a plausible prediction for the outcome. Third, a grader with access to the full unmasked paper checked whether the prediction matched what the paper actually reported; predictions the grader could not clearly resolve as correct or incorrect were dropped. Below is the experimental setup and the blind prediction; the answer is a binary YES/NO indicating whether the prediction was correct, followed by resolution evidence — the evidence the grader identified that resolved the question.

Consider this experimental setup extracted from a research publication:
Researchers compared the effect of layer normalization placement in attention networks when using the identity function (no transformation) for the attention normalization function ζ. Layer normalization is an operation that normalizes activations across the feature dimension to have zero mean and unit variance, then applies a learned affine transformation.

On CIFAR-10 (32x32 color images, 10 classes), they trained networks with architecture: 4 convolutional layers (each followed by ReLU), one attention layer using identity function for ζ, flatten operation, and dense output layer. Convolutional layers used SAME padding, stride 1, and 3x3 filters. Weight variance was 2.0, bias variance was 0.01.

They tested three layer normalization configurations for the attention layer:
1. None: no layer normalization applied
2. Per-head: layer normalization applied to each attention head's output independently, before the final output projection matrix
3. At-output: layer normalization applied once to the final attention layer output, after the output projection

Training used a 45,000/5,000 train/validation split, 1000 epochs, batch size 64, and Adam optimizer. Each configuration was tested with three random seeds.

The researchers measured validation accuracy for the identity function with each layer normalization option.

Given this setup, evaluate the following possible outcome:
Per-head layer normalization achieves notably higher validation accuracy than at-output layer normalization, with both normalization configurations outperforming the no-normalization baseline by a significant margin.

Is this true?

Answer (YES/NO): NO